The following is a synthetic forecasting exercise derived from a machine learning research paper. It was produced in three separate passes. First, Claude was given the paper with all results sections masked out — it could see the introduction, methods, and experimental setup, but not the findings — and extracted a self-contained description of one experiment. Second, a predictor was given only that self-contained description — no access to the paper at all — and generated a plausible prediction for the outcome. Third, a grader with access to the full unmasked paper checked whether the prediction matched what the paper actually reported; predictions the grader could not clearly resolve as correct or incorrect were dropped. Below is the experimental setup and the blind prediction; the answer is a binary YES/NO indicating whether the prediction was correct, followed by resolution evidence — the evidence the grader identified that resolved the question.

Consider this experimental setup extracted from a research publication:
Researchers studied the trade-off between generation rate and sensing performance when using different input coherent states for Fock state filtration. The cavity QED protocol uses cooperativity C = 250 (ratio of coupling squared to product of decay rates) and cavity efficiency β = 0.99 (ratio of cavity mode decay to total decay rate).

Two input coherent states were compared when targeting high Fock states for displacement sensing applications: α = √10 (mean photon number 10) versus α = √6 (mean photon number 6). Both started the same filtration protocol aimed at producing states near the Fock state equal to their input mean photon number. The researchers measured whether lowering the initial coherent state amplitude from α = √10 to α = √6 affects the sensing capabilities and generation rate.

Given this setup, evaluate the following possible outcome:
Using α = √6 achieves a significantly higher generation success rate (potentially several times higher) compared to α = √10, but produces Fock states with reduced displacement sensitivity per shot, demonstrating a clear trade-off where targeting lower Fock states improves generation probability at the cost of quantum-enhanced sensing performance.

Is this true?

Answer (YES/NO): NO